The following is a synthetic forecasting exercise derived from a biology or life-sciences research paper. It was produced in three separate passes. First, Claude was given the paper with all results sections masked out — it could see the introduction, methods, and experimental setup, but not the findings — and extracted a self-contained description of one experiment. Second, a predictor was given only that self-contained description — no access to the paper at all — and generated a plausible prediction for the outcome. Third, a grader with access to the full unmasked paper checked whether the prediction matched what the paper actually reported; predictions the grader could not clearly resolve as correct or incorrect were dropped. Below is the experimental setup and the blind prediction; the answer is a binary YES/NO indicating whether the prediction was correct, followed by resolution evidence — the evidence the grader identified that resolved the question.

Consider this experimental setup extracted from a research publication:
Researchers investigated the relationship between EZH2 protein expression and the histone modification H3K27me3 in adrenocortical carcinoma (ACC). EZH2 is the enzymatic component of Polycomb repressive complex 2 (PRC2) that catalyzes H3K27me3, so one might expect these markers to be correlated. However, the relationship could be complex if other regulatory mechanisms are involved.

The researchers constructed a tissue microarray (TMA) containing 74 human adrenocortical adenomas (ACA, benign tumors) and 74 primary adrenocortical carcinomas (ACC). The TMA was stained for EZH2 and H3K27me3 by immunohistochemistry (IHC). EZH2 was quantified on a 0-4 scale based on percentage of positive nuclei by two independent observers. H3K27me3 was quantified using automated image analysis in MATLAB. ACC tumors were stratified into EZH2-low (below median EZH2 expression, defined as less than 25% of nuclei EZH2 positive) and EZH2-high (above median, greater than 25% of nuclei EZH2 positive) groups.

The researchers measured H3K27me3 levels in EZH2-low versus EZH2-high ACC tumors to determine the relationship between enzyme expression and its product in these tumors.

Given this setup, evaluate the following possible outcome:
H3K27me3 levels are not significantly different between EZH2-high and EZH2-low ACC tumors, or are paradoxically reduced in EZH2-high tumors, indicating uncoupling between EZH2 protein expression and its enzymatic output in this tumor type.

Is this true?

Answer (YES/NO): NO